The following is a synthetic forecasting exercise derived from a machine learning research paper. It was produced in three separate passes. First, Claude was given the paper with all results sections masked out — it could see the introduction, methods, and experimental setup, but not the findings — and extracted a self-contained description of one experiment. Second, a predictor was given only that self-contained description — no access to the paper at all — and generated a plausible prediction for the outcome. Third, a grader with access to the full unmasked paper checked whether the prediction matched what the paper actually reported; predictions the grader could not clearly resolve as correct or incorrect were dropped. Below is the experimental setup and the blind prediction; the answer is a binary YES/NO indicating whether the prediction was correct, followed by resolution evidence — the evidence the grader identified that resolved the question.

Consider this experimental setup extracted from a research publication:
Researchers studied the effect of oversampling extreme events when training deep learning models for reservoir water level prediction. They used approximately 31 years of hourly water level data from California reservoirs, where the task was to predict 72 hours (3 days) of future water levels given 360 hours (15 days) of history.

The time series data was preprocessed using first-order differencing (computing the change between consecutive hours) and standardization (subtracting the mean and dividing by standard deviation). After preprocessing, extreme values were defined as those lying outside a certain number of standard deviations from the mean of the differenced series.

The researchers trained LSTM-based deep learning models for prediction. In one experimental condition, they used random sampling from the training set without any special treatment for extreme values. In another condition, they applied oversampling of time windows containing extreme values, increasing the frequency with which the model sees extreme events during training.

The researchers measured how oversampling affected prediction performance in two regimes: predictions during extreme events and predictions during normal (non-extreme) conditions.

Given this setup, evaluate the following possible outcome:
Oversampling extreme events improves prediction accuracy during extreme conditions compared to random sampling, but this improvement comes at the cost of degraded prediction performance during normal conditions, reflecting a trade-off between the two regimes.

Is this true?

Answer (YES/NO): YES